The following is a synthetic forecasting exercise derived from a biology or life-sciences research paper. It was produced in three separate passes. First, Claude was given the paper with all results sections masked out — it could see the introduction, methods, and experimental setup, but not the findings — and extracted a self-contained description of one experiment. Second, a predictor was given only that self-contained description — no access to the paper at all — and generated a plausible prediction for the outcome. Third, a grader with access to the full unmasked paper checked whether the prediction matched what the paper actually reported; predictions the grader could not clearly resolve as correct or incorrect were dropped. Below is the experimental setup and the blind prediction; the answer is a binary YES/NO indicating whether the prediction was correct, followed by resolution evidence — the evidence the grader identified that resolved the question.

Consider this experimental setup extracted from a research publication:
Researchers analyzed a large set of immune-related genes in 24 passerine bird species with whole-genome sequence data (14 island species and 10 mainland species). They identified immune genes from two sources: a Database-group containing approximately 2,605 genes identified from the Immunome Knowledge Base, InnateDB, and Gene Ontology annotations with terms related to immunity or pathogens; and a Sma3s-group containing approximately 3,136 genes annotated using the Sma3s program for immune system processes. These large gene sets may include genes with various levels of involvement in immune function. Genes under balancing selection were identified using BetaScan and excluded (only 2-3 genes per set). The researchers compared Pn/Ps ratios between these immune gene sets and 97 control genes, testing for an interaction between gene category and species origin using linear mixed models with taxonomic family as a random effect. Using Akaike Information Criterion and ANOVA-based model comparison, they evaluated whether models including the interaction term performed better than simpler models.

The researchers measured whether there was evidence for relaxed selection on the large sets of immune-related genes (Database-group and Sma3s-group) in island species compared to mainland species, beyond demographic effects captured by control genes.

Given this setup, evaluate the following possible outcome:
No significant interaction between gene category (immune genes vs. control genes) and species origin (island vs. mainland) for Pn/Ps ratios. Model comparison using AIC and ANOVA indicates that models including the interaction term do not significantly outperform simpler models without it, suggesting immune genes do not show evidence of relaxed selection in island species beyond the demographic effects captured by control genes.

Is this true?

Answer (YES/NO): NO